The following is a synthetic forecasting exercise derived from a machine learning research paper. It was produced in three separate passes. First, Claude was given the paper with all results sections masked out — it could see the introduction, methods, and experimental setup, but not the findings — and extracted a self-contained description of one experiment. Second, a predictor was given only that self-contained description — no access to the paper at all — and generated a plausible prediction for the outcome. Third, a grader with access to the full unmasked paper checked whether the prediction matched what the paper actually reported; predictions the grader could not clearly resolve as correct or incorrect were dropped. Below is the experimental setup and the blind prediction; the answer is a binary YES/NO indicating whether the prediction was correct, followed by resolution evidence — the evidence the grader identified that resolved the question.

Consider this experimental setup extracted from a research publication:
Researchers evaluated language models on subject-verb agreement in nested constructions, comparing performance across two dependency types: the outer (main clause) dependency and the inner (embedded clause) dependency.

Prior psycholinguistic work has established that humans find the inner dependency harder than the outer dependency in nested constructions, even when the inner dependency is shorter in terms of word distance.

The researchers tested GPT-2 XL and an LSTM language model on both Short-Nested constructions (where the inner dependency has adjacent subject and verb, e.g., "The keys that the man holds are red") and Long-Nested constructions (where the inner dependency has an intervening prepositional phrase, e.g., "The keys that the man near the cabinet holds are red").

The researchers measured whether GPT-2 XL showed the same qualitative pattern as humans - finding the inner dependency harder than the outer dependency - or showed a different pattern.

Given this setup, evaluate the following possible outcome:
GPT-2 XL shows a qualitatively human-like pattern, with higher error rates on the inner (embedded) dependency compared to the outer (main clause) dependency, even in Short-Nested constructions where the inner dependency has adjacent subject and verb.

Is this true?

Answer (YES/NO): NO